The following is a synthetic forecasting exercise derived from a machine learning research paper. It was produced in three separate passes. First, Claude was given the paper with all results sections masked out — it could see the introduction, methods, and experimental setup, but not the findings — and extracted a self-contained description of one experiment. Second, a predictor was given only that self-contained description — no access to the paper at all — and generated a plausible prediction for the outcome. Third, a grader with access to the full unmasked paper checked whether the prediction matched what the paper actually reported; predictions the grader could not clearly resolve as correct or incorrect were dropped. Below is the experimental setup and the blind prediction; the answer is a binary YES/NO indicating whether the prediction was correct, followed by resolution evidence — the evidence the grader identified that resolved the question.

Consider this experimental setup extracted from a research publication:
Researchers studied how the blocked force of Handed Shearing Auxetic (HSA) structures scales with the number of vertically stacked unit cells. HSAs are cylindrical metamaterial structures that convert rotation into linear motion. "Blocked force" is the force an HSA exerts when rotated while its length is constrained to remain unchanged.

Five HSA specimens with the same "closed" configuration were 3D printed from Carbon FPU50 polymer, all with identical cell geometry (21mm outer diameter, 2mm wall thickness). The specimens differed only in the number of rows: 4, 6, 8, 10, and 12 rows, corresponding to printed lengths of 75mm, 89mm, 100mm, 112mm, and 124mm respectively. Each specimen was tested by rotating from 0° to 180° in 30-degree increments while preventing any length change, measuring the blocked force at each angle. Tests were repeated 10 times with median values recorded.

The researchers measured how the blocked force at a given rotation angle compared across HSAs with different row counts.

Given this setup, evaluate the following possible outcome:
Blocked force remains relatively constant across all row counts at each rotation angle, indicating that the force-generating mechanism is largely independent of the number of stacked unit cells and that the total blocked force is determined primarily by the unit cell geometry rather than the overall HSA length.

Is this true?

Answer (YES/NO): NO